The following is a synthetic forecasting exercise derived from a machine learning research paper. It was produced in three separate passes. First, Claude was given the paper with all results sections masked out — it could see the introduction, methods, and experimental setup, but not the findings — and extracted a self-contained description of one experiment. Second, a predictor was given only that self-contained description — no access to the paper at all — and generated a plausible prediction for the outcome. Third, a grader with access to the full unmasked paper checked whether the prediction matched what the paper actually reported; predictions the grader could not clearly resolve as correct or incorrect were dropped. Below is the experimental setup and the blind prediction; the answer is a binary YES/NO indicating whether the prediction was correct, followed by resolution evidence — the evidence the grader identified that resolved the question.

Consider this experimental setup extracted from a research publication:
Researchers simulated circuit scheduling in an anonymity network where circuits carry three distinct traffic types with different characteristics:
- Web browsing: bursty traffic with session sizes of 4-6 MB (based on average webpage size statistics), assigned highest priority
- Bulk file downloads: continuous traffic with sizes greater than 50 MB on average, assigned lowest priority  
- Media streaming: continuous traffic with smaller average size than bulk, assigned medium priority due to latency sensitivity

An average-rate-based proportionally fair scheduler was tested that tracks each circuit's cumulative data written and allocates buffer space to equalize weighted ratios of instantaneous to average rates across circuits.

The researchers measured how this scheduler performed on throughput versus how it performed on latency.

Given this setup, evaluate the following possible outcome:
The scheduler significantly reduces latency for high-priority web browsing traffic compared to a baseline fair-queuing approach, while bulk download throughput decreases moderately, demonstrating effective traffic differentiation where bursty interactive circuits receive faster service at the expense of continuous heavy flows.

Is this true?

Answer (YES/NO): NO